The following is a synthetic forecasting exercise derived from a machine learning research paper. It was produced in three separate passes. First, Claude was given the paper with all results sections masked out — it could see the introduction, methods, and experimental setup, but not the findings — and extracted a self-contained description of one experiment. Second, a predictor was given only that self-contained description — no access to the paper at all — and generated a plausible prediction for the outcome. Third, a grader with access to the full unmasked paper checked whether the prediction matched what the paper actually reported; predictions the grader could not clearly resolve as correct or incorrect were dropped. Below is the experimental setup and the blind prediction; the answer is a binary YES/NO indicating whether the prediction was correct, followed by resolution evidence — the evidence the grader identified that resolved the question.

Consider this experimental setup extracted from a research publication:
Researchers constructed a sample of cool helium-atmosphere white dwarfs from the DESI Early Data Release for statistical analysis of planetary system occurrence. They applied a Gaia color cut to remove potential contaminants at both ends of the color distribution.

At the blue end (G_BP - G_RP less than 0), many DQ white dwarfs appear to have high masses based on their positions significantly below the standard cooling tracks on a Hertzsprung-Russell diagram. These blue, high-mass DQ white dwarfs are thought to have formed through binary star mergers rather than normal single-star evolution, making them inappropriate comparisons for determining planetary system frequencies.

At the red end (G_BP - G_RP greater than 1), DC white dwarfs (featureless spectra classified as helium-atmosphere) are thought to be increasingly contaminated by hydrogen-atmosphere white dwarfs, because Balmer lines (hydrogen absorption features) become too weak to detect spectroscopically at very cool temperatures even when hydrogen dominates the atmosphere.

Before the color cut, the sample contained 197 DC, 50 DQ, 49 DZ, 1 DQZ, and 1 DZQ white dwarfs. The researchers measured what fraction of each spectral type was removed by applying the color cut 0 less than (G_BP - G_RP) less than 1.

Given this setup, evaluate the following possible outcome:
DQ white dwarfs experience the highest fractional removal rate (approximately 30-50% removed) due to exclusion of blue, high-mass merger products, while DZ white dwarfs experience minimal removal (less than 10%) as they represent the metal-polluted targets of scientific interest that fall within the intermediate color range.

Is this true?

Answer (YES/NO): NO